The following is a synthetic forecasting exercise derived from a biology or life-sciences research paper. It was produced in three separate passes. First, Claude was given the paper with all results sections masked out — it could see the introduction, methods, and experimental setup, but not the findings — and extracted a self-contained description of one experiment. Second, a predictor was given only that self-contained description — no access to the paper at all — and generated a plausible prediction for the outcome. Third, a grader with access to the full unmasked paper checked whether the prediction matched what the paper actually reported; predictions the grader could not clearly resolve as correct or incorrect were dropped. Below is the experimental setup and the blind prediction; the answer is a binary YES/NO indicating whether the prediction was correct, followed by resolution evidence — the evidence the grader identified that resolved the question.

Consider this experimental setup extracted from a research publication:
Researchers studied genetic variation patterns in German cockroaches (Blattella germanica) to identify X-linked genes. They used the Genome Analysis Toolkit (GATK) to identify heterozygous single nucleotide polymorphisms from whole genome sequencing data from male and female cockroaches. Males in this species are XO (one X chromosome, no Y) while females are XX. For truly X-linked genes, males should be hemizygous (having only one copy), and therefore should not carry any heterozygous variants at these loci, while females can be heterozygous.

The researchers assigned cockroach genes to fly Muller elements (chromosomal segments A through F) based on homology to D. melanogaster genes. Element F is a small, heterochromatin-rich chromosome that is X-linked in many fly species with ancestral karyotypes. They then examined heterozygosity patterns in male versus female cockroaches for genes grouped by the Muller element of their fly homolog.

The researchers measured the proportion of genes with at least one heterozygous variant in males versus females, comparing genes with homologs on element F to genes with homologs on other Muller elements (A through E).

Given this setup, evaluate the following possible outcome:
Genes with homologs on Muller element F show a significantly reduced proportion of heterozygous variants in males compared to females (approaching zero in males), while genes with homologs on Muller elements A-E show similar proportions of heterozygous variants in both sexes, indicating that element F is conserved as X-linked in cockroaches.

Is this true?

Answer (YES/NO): NO